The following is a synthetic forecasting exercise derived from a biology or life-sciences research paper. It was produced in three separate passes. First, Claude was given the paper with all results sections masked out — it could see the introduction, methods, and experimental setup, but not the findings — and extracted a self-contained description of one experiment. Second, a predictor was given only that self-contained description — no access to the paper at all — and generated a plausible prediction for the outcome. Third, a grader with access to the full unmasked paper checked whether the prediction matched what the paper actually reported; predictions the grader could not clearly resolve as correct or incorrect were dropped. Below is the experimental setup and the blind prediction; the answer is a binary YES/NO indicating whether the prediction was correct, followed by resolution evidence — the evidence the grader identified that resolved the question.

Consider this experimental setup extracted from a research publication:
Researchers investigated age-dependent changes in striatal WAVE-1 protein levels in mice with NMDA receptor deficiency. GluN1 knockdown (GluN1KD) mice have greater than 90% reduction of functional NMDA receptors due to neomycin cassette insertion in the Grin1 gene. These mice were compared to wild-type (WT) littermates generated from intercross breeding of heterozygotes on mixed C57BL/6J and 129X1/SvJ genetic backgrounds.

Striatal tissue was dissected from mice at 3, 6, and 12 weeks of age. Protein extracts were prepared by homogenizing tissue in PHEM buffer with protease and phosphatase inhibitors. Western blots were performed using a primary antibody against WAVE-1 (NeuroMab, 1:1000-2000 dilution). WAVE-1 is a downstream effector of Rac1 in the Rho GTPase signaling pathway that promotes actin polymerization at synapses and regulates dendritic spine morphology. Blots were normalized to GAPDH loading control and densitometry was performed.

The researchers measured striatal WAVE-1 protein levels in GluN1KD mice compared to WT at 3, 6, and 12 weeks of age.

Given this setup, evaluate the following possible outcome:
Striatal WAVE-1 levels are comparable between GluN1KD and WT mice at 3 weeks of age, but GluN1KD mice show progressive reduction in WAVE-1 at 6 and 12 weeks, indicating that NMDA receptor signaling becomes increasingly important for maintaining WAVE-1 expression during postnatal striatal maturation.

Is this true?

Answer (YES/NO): NO